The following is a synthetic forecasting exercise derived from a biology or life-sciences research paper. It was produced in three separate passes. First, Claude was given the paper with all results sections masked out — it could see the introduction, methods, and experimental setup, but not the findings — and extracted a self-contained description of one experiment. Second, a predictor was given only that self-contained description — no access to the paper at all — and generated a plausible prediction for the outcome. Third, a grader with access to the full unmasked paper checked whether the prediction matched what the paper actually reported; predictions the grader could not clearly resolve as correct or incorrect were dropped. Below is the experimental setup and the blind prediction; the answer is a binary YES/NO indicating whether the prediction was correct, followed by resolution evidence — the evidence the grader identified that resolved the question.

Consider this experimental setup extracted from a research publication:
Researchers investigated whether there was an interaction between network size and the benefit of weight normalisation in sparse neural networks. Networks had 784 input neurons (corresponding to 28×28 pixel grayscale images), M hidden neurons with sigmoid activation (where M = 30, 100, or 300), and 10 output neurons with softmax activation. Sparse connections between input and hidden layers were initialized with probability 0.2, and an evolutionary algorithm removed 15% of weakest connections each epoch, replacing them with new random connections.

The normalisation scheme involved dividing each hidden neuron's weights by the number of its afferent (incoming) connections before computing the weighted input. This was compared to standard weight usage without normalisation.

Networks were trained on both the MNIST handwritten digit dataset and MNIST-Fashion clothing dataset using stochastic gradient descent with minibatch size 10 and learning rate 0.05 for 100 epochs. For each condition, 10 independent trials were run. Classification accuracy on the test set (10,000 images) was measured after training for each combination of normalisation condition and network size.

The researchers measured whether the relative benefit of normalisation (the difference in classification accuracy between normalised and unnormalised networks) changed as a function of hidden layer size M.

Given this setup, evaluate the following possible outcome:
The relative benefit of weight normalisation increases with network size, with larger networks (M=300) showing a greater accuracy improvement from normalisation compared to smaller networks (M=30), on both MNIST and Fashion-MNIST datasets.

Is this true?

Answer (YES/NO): YES